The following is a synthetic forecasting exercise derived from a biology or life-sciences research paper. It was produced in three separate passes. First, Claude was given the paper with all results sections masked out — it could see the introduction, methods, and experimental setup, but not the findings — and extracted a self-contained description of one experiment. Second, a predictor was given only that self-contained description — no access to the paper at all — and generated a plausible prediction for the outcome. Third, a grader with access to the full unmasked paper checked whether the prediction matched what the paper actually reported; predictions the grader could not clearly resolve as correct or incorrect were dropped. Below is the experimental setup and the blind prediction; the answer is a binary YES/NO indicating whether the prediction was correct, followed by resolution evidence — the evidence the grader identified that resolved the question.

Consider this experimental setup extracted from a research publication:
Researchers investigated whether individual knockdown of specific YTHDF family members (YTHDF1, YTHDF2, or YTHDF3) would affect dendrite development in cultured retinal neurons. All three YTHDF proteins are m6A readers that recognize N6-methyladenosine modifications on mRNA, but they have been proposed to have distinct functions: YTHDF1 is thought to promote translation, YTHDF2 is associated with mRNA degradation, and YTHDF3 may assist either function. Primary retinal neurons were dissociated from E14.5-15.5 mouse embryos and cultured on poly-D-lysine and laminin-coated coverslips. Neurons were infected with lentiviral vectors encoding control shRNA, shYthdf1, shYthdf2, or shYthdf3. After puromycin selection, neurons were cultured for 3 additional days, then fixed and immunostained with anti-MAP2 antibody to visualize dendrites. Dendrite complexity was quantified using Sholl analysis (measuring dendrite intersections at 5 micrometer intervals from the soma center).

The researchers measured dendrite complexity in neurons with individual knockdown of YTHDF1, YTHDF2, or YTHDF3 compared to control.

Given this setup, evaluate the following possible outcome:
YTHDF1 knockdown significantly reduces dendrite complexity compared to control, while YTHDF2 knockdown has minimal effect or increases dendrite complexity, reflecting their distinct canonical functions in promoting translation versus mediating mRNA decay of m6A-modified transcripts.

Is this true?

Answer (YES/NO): NO